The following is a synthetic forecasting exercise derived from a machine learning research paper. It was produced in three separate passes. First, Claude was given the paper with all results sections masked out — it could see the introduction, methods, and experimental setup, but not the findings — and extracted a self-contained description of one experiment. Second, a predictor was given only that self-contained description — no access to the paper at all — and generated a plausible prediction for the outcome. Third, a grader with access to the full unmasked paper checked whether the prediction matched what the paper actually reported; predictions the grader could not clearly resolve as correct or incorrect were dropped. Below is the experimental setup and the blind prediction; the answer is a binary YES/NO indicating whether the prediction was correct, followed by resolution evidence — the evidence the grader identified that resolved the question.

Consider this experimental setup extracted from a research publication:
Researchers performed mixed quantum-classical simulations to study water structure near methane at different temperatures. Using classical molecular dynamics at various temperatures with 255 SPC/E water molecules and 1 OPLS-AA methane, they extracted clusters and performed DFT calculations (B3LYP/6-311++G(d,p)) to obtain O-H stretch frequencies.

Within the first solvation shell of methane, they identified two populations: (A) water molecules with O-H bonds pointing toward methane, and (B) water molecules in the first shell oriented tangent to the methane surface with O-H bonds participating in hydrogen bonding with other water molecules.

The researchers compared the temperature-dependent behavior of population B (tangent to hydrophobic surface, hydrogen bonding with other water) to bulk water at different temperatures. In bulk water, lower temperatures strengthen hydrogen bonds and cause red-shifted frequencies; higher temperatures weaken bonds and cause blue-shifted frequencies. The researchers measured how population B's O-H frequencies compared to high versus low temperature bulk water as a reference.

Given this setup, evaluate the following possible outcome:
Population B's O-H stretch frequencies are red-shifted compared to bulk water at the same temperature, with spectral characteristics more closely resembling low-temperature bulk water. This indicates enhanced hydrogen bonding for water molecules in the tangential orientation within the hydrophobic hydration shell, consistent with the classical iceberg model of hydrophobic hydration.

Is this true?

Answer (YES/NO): YES